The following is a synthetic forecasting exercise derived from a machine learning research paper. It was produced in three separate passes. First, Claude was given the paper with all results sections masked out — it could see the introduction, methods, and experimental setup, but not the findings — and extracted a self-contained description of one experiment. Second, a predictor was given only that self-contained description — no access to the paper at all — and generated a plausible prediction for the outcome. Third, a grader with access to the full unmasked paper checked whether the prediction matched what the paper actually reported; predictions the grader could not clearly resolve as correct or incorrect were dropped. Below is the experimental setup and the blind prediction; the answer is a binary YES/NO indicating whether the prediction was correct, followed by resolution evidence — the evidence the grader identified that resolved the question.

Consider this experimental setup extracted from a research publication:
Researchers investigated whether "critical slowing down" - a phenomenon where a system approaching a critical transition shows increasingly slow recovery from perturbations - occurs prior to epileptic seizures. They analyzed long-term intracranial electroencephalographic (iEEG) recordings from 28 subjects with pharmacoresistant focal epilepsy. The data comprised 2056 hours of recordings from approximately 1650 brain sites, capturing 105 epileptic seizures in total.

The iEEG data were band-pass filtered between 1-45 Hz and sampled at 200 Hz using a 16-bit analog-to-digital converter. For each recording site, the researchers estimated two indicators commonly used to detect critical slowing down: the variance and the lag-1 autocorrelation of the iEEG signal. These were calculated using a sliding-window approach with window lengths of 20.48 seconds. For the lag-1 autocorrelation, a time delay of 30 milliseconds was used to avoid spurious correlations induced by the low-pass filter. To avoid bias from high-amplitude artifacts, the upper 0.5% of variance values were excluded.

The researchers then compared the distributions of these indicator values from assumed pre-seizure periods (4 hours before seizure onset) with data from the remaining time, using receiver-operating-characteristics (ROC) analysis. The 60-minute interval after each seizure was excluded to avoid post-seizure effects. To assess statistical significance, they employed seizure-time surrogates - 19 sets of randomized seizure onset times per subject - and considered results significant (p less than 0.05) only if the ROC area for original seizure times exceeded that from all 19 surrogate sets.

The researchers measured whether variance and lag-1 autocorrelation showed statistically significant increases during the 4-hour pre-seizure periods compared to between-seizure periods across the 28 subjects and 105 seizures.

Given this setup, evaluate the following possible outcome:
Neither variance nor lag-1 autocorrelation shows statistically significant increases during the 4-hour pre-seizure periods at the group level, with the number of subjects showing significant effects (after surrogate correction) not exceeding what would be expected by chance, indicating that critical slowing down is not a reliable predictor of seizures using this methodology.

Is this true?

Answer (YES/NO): YES